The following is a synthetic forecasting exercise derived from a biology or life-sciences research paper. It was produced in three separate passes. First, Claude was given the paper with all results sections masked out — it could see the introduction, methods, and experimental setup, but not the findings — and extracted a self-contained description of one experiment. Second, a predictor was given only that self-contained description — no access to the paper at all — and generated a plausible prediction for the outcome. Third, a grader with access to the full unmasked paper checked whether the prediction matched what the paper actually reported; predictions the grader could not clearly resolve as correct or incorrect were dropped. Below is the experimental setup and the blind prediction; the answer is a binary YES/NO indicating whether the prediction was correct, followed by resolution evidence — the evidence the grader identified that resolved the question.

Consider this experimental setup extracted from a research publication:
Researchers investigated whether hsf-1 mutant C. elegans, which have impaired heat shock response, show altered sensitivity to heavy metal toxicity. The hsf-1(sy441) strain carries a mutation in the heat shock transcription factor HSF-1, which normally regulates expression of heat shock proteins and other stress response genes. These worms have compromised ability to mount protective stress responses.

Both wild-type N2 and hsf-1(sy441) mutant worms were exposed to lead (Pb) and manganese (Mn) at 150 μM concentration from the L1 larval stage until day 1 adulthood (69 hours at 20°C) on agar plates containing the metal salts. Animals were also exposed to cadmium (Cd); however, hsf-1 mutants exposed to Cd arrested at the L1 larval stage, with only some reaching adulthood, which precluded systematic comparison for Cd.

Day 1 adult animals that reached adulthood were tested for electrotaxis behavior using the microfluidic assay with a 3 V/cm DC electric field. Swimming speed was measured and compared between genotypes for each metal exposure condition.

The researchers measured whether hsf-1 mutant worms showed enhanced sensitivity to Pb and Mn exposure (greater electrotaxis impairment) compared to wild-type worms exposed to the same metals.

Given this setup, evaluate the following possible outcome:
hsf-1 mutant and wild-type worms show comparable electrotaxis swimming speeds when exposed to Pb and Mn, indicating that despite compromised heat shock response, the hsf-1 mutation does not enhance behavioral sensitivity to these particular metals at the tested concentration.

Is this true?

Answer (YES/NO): NO